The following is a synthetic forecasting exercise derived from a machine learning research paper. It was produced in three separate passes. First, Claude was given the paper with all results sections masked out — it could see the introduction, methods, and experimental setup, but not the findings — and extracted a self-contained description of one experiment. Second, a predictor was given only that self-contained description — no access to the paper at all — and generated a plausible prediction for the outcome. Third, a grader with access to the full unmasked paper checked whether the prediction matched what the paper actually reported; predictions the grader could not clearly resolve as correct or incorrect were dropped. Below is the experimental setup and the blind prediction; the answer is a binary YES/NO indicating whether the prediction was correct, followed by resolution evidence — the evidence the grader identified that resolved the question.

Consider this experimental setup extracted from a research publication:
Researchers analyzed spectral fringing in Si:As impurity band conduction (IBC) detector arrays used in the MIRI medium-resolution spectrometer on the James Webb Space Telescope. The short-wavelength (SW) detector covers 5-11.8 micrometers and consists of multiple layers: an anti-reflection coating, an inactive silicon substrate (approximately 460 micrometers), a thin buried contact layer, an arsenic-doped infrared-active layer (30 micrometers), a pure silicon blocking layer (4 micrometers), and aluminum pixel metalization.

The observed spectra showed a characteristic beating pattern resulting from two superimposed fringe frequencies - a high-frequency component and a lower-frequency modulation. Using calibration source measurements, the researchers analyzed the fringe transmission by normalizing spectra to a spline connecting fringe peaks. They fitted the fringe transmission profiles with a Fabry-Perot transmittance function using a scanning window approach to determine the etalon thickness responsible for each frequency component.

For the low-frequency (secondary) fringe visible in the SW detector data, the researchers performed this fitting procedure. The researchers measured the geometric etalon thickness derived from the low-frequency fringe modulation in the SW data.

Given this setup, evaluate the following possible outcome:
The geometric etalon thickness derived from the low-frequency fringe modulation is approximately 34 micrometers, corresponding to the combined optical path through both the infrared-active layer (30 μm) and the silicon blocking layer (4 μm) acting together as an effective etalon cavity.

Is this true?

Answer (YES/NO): YES